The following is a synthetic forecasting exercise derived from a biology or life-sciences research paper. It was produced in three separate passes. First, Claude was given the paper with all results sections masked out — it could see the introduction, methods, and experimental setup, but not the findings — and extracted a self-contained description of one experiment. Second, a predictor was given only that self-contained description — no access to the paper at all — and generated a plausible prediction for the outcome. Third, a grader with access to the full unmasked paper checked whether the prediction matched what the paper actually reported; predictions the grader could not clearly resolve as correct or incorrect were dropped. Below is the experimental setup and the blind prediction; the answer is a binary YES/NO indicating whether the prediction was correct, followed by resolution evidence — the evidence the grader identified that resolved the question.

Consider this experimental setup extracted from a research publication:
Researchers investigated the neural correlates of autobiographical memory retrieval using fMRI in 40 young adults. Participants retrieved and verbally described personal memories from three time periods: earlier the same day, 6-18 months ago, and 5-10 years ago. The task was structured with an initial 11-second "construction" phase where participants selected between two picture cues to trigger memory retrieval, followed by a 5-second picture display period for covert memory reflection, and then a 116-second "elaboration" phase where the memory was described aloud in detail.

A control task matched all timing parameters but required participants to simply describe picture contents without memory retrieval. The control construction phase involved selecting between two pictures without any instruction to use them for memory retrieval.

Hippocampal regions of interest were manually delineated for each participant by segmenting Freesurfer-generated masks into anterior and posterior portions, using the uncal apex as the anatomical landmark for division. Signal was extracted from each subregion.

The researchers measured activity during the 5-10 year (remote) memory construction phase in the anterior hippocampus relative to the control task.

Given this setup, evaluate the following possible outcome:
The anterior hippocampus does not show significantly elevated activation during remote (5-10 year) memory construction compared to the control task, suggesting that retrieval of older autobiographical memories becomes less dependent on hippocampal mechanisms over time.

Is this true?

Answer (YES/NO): NO